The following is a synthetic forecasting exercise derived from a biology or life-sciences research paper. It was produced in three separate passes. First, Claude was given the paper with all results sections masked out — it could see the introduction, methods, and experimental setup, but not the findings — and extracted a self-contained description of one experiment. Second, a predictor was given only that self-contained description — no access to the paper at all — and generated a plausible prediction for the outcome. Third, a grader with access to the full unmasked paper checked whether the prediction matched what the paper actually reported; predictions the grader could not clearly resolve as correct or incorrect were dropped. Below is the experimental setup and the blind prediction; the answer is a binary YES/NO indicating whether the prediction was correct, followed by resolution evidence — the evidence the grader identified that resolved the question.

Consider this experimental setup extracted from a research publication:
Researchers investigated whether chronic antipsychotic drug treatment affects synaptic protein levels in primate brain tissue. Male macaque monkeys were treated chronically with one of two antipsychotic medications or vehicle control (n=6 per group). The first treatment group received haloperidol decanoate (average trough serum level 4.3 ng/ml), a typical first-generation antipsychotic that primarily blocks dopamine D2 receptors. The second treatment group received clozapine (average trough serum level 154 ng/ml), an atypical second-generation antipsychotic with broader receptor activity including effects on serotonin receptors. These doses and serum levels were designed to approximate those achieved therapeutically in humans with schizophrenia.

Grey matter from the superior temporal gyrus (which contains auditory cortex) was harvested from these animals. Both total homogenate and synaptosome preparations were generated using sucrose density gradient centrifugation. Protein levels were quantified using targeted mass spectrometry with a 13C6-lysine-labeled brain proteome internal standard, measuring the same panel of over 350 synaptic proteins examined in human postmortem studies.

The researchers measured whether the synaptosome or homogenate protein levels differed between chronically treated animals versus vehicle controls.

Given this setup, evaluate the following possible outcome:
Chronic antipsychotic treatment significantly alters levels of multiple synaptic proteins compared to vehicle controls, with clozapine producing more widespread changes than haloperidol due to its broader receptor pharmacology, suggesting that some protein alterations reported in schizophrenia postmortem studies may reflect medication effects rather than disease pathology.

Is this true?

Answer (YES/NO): NO